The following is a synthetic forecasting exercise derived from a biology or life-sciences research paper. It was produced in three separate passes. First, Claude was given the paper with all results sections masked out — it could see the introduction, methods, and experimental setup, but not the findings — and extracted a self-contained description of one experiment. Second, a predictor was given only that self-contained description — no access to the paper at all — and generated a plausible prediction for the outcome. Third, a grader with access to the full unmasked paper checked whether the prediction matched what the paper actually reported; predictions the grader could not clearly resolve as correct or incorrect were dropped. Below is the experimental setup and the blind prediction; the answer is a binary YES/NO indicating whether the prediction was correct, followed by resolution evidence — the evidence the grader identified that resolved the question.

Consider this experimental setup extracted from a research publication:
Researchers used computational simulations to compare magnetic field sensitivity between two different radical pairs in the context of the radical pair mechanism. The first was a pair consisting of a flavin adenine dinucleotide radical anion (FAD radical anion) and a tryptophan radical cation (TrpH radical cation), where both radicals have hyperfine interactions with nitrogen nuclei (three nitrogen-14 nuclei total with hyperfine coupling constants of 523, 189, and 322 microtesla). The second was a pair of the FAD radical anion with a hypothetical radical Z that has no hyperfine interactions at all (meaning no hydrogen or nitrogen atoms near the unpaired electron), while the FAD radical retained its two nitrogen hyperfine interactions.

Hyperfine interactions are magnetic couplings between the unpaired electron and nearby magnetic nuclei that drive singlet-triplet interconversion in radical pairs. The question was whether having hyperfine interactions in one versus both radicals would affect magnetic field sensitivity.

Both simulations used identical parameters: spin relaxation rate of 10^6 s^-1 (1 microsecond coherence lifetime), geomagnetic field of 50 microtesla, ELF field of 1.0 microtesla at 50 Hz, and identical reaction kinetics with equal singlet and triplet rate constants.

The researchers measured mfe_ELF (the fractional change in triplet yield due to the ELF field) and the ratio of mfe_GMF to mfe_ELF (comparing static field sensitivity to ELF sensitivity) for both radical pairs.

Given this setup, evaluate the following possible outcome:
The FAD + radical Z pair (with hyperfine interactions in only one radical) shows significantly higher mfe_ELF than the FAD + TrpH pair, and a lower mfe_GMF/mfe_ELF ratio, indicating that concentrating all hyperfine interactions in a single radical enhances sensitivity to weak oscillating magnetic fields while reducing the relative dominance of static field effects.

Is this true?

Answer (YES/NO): YES